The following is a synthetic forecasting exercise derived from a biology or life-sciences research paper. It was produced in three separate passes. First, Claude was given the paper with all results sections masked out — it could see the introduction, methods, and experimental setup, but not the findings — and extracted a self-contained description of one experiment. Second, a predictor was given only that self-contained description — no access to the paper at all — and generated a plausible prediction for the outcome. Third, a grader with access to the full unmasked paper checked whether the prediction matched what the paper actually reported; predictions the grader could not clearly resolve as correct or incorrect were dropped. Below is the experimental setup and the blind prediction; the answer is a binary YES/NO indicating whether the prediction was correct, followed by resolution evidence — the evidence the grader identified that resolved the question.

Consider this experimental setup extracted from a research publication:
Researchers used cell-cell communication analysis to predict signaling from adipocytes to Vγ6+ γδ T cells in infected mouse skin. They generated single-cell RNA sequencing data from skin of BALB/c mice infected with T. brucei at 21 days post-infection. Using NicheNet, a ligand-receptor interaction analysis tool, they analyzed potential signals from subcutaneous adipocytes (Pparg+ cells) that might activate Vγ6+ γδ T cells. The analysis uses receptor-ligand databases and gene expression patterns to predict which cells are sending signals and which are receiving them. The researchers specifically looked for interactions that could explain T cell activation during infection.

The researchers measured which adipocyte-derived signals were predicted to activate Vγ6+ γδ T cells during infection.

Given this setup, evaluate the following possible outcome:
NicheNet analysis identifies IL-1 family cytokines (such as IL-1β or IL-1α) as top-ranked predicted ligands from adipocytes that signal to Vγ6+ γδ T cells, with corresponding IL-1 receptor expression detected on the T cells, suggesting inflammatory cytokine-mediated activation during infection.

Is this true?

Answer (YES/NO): NO